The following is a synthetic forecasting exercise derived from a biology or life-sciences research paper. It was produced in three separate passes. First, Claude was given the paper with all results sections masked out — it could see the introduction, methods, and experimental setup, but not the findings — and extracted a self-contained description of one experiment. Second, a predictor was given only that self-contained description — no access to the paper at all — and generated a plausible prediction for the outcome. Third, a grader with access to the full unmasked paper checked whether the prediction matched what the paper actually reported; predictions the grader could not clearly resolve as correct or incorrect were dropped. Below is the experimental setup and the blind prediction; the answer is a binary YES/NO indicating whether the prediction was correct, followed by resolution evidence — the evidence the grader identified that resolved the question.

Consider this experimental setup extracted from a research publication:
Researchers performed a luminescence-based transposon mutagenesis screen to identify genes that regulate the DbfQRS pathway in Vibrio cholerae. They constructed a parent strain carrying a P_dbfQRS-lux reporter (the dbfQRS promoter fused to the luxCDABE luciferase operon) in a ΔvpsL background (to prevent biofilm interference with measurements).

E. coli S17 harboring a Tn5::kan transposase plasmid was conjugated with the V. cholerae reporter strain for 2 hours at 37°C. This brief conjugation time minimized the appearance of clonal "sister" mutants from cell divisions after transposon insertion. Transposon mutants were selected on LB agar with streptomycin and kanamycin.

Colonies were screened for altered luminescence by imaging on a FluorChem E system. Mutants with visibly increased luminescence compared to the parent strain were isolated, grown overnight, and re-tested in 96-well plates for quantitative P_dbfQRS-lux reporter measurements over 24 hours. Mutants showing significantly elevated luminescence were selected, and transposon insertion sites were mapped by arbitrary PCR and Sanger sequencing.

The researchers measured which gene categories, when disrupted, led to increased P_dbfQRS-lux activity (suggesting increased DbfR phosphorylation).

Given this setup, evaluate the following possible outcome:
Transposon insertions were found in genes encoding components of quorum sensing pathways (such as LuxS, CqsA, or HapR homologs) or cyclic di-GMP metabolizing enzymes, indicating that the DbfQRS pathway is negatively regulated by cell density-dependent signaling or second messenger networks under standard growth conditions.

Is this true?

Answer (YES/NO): NO